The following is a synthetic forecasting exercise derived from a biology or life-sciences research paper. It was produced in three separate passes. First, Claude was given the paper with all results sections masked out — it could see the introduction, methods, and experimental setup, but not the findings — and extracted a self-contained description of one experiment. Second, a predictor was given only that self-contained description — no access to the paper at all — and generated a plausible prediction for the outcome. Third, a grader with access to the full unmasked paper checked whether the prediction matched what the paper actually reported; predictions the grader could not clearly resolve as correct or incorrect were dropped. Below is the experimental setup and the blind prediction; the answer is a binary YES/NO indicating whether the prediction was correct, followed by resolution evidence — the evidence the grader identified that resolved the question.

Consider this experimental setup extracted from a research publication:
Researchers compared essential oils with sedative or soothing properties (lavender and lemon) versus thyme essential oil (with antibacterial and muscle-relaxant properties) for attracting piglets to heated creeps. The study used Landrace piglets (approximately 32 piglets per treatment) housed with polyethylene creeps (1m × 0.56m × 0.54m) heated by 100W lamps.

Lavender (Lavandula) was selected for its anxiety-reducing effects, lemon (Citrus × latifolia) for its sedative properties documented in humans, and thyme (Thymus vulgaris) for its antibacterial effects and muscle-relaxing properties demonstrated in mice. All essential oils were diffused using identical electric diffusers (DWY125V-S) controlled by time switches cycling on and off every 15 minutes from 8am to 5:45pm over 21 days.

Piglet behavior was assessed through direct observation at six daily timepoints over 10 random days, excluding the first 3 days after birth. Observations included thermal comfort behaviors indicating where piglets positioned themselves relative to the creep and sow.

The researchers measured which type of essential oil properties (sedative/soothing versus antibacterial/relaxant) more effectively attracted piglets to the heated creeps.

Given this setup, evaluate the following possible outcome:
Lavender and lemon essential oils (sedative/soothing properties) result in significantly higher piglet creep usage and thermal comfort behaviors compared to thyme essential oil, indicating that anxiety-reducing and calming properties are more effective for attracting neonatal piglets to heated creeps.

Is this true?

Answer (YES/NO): NO